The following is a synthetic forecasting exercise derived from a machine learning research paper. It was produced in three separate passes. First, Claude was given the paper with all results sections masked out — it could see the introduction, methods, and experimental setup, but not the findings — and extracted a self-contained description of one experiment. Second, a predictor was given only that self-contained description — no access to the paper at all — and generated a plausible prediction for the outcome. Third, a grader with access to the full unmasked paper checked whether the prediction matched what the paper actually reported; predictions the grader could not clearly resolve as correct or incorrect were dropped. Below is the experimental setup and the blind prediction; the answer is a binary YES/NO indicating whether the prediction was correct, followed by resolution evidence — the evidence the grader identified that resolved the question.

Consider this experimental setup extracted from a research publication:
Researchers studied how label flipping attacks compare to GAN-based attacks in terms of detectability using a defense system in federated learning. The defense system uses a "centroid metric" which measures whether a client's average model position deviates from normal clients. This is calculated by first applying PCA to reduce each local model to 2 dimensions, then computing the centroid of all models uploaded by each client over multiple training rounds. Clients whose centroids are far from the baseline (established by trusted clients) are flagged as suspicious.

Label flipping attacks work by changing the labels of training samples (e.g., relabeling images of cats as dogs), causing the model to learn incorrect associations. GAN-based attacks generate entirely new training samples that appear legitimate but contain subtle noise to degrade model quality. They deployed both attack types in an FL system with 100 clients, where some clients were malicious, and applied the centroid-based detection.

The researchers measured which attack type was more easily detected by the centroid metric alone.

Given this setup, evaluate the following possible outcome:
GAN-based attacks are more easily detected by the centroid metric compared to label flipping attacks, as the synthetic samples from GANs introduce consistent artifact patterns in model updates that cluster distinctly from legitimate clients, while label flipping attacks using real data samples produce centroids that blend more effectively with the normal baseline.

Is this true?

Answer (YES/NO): NO